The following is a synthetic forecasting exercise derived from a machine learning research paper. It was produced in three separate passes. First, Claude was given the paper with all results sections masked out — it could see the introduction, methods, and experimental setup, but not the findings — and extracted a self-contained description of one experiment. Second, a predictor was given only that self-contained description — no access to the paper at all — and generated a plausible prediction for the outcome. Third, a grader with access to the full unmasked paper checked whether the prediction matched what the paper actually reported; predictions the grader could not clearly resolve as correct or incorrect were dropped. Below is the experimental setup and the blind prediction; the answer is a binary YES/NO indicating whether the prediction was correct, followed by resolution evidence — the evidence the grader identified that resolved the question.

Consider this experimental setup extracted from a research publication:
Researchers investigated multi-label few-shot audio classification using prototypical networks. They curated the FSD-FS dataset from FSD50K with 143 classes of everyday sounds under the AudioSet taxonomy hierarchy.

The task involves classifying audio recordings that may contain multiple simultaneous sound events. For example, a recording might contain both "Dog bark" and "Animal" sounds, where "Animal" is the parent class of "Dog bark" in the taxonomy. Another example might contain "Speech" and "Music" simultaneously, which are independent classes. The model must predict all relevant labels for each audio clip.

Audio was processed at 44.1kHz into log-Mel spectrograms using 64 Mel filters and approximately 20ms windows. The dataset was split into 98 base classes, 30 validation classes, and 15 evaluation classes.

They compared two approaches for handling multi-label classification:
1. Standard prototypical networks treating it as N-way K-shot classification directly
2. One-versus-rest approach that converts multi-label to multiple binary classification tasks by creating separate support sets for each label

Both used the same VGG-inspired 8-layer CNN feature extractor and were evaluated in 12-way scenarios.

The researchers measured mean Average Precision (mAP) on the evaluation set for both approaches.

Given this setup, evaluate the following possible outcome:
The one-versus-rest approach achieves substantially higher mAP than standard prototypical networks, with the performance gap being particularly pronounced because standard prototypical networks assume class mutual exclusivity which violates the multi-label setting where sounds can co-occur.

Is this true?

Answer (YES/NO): YES